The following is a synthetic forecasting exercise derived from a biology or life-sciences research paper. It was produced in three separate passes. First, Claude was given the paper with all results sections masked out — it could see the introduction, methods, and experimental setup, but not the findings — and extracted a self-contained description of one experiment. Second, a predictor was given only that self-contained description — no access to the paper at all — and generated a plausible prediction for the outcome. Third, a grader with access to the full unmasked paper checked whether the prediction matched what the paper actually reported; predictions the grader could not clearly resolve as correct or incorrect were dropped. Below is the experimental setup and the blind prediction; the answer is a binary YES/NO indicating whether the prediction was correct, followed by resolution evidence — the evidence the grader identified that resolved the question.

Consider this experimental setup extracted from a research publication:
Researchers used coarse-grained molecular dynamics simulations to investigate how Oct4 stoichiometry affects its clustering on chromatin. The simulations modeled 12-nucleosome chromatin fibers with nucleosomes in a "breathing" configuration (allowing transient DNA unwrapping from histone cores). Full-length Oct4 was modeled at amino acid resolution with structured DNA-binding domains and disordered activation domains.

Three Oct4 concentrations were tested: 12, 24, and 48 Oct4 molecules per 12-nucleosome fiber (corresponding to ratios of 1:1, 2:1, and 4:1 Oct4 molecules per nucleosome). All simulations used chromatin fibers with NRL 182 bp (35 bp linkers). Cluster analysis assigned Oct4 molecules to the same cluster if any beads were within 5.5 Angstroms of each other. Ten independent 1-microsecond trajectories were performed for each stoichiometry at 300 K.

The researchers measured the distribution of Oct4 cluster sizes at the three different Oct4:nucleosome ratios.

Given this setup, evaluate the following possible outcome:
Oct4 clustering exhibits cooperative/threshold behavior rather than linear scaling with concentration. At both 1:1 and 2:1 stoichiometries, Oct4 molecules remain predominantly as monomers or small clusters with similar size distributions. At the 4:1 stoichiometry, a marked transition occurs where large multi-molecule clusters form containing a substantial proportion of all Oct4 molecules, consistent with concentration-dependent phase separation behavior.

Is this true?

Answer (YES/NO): NO